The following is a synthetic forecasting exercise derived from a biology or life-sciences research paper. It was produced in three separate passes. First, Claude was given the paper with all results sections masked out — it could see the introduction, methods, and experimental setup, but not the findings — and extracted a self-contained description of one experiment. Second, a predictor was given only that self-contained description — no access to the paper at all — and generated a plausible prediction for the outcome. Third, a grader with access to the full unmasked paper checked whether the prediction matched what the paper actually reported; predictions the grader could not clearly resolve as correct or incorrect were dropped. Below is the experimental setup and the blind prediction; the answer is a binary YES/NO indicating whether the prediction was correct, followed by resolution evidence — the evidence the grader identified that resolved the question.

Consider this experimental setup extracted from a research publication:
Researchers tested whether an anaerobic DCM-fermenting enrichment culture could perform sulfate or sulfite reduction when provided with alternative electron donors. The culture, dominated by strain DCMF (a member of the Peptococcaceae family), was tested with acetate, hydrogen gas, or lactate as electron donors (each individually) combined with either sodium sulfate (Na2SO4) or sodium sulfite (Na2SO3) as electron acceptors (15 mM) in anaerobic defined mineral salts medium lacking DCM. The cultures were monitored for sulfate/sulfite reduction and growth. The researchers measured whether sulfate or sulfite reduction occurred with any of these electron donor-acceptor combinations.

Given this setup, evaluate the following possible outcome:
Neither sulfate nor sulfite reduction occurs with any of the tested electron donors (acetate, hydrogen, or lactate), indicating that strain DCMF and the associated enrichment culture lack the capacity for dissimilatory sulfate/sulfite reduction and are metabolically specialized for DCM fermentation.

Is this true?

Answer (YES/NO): YES